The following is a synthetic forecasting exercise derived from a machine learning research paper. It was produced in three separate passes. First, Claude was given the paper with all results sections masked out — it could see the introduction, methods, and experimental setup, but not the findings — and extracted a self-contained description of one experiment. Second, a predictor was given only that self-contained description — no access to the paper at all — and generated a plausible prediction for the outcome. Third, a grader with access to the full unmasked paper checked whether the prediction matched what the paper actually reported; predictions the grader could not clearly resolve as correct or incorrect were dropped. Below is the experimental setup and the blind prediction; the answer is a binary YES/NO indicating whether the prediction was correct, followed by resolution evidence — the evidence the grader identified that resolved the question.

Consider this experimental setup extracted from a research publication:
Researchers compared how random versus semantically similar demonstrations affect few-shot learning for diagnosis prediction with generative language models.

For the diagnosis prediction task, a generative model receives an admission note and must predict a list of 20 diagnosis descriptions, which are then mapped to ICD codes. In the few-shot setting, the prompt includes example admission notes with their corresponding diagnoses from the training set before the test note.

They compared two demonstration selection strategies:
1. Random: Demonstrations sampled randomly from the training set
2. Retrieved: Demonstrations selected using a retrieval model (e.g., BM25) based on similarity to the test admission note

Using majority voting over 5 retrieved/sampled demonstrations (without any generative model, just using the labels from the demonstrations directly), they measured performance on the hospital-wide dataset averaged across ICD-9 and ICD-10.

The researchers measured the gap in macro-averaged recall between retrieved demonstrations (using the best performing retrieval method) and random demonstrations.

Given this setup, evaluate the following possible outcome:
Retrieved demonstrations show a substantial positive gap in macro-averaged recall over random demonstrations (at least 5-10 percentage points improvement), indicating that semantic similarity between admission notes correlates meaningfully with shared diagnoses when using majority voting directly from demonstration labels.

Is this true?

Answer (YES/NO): YES